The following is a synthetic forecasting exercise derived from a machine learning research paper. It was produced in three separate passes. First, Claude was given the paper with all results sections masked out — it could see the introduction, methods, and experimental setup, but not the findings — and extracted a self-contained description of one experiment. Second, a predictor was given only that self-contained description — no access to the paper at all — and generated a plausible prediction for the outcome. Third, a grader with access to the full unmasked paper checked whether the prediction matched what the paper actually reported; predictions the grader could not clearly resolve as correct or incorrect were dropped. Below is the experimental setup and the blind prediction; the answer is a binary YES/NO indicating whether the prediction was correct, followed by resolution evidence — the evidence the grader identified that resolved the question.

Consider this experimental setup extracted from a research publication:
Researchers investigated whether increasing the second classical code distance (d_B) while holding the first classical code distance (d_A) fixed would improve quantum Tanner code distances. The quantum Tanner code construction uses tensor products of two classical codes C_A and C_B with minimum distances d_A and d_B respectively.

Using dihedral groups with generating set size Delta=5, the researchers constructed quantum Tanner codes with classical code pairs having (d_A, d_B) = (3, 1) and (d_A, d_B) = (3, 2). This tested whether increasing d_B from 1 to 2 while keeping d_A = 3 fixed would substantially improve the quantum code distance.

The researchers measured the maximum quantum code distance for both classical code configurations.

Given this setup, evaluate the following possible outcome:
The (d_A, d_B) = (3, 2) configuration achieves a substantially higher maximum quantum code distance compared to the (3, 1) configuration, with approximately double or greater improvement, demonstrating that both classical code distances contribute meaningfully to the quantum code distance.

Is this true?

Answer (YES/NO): NO